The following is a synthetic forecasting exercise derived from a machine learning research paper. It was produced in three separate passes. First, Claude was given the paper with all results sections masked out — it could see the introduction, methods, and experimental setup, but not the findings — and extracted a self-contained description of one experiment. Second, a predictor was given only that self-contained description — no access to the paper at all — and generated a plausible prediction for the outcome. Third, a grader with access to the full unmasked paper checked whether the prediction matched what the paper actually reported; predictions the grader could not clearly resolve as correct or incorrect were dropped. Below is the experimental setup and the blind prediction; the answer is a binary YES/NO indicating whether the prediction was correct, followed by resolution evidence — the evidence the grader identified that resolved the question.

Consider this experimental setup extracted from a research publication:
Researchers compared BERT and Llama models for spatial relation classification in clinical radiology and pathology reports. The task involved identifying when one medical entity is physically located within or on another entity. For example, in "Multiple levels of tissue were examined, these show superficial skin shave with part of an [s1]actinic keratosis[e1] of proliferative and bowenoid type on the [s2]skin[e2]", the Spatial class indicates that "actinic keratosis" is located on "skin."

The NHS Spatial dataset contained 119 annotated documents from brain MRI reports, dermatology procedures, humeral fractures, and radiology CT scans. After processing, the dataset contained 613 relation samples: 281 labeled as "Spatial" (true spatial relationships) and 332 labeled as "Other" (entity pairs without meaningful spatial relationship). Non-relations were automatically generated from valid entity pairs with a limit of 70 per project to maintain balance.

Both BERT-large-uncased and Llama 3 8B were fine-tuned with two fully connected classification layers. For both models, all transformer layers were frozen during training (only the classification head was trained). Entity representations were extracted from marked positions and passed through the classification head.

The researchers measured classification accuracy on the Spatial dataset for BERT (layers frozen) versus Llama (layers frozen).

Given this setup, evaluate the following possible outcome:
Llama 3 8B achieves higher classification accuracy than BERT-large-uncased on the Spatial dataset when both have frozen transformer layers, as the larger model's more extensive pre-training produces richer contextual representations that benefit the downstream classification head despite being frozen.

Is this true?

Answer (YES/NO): YES